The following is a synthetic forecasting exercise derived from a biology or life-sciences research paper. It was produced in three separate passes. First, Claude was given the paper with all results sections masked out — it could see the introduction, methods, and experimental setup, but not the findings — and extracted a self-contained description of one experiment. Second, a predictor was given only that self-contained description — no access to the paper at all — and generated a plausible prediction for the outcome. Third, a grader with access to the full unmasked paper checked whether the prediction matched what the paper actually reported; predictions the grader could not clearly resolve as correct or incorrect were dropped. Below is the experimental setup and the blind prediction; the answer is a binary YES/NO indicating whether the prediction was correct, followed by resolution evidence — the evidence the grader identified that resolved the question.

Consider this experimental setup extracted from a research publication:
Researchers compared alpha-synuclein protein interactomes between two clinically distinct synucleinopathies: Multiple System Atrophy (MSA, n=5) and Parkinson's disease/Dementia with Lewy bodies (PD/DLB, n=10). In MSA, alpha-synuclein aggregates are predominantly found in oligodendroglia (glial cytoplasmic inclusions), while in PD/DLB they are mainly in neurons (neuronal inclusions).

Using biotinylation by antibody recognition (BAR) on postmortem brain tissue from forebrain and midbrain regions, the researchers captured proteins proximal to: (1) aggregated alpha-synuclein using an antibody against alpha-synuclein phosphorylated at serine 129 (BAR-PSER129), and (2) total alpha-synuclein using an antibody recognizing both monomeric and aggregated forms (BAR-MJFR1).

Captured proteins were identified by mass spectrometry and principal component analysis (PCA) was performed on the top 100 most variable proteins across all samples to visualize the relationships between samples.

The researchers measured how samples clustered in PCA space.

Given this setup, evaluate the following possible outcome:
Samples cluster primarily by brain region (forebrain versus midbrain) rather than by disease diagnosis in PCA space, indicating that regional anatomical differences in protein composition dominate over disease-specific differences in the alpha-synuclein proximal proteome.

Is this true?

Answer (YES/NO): NO